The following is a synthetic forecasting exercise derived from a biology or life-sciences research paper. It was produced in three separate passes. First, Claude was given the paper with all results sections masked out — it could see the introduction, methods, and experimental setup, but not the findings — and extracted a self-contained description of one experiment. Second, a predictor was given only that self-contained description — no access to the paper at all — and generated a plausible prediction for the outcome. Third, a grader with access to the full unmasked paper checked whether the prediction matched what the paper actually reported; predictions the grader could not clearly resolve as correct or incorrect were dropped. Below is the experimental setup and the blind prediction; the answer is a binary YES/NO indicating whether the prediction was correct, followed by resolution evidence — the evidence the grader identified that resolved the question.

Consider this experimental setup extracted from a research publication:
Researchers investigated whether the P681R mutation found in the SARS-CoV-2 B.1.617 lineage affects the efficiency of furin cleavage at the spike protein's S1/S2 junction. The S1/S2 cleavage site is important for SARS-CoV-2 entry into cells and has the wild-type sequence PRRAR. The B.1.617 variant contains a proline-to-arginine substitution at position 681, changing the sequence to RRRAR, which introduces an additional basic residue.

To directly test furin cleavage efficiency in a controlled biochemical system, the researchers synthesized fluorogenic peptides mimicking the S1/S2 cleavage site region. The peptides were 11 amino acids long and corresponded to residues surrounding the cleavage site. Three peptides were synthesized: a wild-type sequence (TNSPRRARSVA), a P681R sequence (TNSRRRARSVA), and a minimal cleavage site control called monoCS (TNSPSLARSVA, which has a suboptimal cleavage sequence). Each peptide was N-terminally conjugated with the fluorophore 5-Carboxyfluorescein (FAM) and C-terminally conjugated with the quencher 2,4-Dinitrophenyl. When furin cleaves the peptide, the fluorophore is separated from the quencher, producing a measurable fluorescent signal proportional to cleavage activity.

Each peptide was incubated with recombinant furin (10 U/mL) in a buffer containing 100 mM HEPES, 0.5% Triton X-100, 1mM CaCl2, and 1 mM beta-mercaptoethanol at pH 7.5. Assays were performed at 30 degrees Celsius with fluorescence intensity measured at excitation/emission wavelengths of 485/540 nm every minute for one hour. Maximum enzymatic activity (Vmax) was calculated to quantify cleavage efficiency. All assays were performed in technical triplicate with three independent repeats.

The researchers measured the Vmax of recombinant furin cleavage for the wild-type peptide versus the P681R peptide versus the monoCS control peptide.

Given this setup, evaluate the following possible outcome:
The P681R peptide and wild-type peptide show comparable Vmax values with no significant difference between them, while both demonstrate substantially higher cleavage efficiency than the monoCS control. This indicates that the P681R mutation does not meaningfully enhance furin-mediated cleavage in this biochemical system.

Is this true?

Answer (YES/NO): NO